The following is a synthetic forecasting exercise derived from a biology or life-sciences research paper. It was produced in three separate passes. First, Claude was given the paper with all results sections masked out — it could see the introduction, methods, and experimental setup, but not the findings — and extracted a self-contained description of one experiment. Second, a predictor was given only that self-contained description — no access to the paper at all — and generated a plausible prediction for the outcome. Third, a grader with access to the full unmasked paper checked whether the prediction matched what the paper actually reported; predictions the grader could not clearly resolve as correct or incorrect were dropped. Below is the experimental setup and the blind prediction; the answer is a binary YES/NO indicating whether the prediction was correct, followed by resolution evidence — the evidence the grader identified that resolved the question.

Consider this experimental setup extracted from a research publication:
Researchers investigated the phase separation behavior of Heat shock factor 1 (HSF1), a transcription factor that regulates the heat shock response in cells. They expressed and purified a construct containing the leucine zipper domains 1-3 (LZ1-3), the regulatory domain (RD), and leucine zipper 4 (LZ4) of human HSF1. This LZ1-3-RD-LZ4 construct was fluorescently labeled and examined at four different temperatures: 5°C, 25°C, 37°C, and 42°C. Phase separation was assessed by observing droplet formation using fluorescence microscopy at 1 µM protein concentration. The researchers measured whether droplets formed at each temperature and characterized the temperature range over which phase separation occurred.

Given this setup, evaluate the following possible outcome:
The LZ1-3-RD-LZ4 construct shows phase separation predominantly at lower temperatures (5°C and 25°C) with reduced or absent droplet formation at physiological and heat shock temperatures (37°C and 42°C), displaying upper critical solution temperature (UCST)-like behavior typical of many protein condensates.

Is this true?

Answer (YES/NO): NO